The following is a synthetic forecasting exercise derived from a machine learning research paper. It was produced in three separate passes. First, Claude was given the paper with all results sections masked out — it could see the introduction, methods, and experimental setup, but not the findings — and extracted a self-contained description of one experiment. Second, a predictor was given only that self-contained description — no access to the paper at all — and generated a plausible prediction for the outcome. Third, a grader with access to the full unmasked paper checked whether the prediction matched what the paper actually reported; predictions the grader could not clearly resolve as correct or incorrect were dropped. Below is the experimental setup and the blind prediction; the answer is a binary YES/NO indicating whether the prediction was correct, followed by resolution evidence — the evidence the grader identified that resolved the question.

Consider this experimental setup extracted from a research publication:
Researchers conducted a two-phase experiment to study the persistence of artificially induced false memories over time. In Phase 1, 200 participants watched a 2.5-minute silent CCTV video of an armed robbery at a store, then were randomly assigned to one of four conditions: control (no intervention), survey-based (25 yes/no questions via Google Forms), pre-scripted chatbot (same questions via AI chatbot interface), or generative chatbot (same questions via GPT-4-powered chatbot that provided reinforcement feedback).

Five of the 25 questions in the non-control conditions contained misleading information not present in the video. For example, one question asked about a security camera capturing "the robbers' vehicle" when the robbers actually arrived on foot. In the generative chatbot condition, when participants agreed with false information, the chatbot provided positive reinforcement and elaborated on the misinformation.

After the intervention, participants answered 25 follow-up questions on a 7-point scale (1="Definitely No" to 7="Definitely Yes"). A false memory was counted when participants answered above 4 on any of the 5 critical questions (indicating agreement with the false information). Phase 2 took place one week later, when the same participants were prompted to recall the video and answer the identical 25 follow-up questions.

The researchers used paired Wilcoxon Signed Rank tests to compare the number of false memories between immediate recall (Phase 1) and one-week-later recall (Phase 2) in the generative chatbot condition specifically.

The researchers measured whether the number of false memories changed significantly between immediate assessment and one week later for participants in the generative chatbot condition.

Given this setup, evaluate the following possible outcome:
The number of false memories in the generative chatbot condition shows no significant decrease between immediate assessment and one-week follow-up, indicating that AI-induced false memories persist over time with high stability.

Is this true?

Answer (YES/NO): YES